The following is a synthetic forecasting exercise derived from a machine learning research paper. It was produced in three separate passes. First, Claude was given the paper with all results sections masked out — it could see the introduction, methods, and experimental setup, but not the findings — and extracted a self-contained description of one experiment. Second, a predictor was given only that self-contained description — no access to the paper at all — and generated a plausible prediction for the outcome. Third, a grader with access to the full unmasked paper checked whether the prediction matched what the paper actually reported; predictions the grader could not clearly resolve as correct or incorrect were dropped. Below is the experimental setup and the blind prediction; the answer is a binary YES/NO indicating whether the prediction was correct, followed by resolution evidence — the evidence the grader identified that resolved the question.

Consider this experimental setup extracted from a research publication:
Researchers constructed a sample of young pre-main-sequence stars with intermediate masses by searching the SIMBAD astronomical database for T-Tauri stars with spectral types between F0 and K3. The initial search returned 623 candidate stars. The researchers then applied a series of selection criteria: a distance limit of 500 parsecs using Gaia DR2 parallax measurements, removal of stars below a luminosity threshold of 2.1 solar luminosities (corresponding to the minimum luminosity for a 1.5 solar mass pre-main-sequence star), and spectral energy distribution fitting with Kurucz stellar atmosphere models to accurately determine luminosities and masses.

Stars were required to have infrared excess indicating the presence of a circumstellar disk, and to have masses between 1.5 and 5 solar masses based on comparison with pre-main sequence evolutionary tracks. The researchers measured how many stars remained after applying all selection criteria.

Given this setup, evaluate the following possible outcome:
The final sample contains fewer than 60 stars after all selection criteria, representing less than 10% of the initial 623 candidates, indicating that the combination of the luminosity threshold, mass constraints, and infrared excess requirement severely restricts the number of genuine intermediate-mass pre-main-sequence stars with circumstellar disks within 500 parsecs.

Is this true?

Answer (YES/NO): YES